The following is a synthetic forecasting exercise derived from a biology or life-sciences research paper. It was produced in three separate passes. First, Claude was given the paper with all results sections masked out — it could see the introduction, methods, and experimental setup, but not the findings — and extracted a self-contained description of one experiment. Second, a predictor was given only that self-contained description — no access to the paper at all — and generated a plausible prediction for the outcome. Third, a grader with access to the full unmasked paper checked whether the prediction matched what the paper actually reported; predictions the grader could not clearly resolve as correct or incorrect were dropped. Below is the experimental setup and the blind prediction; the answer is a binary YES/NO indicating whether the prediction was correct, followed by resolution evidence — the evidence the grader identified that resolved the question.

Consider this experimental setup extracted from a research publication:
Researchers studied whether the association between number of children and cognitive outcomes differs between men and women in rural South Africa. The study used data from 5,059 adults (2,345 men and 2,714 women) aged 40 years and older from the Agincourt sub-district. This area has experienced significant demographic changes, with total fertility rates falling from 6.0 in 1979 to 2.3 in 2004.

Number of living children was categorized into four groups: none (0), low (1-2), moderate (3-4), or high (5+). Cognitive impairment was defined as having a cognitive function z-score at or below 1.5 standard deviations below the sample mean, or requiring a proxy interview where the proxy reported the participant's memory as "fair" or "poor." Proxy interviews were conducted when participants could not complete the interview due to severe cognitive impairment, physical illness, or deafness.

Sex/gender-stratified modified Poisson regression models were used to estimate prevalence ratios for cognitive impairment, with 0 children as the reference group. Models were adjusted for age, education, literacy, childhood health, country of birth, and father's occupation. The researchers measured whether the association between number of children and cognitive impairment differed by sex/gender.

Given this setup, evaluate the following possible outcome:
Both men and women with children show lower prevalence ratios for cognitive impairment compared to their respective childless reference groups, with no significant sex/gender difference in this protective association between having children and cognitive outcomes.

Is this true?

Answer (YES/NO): NO